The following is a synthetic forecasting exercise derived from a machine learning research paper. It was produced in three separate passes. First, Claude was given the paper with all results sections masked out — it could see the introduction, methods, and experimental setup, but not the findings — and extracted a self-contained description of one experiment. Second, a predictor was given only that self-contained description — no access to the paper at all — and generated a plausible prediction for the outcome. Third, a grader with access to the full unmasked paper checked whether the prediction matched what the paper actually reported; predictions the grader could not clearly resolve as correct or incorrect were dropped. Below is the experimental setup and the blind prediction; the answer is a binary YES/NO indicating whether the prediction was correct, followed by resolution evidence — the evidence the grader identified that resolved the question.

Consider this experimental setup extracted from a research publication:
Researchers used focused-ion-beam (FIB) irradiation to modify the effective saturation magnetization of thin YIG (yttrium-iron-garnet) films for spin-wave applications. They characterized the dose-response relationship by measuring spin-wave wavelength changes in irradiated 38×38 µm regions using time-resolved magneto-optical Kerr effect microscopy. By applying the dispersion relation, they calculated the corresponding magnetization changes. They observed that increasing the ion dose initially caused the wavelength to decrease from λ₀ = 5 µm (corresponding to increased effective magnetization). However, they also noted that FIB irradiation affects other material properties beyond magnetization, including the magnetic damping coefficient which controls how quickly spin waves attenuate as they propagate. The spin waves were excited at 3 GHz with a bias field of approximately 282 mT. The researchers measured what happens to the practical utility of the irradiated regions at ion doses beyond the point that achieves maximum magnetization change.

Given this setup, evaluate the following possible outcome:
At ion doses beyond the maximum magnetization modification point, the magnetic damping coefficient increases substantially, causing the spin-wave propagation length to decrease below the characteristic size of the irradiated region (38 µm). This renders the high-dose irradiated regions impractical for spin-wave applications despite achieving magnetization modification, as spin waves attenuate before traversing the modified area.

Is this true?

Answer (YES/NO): NO